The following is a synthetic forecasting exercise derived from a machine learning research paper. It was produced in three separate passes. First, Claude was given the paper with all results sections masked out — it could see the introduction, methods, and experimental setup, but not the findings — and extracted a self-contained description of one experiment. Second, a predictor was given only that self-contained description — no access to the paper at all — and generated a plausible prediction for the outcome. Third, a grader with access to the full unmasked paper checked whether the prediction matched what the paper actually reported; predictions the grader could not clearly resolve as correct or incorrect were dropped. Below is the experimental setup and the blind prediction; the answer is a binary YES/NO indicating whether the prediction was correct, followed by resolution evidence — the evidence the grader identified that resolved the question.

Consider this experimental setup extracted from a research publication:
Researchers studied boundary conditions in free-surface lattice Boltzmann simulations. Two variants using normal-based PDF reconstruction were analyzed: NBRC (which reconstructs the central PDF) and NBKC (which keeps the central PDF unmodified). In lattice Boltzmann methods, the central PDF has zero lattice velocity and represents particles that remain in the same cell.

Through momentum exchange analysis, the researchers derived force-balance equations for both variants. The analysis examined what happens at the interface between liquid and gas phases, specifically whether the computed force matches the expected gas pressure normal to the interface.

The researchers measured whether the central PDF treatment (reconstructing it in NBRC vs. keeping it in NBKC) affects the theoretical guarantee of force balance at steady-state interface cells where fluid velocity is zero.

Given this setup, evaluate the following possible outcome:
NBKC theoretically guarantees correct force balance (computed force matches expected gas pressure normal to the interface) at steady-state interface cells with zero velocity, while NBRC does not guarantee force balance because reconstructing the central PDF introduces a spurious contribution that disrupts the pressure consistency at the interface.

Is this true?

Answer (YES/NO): NO